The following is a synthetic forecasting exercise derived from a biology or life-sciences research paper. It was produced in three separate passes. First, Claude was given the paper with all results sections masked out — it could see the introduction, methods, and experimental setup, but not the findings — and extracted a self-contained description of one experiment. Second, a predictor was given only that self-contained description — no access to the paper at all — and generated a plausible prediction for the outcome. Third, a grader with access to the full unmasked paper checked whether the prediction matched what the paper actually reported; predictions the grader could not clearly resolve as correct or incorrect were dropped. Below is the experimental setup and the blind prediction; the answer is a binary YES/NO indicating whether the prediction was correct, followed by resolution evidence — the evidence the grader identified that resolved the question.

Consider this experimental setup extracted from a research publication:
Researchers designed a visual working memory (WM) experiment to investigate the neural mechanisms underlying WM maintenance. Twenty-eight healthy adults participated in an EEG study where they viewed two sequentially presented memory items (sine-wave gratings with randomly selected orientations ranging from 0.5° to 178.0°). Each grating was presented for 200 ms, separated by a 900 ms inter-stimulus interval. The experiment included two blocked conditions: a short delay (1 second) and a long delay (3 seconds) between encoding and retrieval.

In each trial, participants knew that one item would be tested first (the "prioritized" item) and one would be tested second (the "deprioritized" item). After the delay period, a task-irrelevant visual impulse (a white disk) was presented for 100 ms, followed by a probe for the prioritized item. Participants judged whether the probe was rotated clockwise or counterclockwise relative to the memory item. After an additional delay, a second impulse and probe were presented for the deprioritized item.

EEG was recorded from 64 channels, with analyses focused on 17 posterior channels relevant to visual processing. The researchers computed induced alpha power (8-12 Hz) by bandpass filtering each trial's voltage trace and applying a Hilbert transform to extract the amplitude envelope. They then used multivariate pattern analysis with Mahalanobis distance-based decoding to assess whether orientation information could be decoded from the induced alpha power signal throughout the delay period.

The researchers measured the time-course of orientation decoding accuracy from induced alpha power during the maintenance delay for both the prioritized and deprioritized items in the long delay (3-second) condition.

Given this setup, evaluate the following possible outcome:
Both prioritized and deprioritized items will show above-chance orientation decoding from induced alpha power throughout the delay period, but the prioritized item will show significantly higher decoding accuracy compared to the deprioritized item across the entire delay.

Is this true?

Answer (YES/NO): NO